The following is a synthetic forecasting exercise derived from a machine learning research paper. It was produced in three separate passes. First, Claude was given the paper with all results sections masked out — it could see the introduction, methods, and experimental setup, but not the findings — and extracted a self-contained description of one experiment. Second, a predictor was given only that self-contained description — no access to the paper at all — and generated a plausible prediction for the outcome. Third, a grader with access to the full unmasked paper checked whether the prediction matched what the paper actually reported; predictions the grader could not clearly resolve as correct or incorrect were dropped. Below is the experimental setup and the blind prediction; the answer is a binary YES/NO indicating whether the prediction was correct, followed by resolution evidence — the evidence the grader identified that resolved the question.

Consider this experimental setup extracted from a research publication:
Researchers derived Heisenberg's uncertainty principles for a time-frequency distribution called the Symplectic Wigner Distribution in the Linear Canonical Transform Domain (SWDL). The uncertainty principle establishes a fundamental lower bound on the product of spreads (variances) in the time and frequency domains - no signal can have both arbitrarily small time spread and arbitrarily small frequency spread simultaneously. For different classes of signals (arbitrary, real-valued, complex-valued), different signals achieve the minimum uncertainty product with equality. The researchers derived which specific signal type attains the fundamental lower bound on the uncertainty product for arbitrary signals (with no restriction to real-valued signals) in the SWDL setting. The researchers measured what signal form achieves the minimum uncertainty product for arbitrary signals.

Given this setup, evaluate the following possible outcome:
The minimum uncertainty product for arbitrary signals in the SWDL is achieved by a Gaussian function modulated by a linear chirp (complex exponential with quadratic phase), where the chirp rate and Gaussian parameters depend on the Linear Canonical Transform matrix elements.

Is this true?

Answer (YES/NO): NO